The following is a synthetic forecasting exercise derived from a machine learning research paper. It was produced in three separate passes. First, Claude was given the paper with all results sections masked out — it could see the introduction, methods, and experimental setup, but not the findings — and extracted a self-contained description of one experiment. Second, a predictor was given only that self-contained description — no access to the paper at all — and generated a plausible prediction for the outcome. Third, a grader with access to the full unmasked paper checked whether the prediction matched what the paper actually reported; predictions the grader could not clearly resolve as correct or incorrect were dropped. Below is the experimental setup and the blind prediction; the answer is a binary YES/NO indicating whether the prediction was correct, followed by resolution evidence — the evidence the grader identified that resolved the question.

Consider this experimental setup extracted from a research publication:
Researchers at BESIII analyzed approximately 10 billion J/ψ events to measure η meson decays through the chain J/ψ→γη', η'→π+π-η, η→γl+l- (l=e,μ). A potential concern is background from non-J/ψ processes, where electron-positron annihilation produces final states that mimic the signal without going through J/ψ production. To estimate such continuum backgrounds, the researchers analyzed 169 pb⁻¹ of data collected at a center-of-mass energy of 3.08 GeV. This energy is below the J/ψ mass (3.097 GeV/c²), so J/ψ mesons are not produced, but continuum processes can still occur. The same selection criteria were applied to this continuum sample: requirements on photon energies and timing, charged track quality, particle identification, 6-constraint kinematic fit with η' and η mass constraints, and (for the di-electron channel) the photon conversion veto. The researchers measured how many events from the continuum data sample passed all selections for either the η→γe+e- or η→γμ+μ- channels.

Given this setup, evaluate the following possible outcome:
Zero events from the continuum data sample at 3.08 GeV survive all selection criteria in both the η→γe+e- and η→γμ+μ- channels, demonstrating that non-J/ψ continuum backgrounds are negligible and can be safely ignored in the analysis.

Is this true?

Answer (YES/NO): YES